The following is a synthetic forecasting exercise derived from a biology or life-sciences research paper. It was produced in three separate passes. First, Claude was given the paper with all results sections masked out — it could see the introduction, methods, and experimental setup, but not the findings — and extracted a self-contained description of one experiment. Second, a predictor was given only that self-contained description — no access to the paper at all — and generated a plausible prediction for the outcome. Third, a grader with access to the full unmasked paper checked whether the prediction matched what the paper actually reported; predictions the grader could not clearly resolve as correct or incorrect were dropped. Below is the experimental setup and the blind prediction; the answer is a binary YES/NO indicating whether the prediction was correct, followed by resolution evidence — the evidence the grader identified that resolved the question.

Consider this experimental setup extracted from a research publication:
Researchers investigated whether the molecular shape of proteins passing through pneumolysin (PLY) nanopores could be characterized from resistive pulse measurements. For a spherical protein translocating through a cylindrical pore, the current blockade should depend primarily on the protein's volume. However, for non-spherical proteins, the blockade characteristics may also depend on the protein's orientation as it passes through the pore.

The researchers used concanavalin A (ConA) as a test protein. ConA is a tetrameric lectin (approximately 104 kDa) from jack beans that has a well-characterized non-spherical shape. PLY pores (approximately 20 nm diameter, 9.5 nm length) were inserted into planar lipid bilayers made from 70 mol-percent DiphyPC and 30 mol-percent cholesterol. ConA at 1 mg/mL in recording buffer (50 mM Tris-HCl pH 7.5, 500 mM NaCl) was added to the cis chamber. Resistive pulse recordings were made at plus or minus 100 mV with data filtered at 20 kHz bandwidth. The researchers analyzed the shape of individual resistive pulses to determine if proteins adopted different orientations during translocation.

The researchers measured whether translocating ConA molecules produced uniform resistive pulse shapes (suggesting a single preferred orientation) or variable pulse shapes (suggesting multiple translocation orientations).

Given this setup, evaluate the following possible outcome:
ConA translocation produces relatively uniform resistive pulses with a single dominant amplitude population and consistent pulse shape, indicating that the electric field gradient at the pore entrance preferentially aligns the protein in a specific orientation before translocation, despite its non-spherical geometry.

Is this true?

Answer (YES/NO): NO